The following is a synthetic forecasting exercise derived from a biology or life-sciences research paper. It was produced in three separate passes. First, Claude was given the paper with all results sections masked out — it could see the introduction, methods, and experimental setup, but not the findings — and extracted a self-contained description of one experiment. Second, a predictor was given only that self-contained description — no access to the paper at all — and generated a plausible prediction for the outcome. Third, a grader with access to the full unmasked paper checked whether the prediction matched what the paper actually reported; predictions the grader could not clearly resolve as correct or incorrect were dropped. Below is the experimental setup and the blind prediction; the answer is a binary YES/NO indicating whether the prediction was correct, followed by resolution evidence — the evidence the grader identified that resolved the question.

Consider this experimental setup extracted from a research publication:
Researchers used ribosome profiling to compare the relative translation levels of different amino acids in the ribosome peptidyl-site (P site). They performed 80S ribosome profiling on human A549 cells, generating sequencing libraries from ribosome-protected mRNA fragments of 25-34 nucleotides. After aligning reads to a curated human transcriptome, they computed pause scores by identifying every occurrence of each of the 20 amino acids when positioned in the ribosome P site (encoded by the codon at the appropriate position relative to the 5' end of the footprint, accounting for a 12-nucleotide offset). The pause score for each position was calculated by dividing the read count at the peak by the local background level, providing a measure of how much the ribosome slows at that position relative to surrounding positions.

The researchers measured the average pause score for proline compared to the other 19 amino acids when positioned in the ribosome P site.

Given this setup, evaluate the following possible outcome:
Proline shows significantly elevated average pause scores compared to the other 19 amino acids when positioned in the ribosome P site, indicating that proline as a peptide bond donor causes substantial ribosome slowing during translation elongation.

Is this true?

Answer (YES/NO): YES